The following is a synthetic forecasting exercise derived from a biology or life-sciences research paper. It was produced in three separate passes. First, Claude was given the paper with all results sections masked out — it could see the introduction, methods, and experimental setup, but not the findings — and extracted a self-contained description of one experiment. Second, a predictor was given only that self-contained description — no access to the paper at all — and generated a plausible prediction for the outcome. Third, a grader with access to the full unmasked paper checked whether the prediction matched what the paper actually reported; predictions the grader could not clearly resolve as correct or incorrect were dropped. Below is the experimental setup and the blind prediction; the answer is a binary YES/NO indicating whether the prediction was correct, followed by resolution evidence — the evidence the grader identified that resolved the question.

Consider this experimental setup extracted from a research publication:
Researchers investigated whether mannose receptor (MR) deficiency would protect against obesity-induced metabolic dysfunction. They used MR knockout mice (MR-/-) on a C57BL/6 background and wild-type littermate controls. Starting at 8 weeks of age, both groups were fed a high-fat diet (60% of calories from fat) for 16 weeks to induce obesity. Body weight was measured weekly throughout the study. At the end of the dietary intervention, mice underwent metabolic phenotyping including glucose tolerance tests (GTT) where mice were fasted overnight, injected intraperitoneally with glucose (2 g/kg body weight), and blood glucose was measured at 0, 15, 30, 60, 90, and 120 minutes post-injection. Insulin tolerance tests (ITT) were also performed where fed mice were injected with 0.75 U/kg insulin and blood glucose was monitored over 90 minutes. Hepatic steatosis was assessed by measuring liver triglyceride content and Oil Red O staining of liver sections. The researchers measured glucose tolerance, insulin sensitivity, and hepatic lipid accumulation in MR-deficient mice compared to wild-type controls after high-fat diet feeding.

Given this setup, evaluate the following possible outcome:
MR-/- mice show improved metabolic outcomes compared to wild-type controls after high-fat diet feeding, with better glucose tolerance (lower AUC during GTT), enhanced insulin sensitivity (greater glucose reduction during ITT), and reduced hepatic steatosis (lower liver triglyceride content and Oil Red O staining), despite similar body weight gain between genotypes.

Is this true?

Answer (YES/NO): NO